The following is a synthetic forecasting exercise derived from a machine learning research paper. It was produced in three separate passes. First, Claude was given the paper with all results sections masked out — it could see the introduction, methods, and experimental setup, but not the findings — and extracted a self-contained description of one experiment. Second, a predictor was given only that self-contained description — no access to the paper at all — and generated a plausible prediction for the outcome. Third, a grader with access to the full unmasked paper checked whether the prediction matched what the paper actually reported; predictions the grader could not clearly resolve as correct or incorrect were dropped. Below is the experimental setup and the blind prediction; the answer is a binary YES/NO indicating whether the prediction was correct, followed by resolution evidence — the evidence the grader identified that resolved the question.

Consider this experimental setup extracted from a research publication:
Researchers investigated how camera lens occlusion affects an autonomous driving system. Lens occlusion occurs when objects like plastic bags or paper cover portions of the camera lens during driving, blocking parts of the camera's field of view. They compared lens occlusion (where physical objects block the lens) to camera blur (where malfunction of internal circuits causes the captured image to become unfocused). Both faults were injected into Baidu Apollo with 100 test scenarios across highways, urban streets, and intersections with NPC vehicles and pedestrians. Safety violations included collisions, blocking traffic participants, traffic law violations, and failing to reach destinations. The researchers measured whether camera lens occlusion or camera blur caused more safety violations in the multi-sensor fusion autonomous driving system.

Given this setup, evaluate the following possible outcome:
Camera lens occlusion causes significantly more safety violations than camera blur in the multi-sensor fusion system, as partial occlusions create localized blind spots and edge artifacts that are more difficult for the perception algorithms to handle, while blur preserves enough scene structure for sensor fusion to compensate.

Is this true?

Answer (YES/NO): NO